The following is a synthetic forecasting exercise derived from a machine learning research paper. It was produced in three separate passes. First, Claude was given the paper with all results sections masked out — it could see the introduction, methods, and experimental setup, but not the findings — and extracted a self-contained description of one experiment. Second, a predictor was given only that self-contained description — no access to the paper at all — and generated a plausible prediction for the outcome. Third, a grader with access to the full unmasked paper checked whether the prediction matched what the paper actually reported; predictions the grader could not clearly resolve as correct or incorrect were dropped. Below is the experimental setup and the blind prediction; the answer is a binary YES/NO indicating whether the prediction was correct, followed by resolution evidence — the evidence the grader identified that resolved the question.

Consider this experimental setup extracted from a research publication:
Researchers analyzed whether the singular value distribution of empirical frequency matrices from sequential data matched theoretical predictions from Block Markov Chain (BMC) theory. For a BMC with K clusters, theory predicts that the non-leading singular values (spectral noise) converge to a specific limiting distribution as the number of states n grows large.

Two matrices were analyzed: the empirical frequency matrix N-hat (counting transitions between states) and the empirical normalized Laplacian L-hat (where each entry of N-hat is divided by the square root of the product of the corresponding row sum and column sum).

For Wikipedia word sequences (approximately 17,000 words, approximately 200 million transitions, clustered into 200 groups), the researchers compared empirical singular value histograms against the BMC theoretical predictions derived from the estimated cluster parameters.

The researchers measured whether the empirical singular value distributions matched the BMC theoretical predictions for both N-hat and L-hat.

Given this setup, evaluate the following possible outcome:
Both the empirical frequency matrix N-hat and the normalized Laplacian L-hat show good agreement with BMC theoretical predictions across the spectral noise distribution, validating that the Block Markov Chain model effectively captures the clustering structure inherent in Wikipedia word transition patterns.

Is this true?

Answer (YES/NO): NO